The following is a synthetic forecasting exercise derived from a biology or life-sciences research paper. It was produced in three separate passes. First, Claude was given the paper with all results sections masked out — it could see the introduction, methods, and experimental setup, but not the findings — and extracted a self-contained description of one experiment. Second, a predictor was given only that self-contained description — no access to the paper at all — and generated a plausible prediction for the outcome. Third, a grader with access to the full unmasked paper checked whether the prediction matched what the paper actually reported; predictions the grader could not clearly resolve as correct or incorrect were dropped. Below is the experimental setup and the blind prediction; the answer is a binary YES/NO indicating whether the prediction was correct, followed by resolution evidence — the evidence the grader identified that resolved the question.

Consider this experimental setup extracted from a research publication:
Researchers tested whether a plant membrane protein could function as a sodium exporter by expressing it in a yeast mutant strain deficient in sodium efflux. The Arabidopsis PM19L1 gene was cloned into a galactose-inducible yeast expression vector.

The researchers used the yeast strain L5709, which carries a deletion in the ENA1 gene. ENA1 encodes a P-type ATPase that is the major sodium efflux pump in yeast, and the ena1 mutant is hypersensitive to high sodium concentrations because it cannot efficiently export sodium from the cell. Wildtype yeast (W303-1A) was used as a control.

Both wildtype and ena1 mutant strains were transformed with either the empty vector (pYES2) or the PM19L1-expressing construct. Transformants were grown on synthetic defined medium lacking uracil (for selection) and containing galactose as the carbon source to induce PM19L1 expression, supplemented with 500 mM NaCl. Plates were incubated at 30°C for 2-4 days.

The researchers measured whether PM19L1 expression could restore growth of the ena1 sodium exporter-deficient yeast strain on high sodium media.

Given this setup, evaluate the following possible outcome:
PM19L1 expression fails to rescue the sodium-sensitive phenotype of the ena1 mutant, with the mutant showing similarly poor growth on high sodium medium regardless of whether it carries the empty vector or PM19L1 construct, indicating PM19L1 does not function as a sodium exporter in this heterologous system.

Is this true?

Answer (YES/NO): YES